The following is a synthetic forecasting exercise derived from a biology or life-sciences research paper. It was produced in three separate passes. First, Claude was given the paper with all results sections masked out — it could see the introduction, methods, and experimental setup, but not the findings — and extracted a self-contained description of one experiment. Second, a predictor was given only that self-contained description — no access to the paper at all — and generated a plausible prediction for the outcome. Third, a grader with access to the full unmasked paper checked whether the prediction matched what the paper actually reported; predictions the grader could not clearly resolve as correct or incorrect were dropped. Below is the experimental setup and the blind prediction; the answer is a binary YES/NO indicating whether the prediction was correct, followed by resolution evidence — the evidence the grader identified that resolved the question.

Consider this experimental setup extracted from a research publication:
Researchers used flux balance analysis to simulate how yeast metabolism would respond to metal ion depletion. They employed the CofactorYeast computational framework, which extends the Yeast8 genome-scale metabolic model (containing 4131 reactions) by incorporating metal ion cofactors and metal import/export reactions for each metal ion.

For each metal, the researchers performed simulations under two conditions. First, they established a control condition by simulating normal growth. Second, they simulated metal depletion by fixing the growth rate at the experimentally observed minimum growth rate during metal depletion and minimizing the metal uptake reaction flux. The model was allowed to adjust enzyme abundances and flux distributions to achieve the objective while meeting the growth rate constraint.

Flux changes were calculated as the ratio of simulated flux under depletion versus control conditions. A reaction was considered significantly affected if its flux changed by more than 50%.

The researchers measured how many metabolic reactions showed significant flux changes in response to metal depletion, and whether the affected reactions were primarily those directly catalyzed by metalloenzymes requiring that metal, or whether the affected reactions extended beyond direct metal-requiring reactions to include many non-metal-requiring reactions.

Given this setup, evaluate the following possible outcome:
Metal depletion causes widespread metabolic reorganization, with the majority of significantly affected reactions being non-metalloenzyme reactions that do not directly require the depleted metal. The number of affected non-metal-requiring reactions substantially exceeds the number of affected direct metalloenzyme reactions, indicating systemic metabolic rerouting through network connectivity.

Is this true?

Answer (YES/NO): YES